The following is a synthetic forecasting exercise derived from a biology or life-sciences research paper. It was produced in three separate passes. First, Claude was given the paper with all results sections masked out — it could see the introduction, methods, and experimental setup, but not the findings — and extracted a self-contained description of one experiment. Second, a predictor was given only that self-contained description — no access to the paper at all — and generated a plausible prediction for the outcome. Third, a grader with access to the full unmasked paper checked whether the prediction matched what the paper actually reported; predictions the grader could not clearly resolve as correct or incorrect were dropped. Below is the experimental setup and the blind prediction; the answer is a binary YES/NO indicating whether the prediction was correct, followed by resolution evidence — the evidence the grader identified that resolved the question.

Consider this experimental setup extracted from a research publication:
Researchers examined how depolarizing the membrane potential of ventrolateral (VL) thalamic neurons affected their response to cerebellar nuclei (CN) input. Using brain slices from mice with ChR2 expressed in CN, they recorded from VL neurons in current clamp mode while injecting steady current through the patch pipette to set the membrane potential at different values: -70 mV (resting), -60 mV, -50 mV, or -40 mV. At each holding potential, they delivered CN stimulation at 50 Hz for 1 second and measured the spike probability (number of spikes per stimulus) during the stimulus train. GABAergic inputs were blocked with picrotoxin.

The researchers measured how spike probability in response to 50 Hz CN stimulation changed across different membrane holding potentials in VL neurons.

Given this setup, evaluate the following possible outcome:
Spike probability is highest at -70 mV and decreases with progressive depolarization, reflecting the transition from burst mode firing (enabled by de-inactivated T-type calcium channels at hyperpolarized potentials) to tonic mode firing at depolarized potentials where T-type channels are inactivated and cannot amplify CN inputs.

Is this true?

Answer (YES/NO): NO